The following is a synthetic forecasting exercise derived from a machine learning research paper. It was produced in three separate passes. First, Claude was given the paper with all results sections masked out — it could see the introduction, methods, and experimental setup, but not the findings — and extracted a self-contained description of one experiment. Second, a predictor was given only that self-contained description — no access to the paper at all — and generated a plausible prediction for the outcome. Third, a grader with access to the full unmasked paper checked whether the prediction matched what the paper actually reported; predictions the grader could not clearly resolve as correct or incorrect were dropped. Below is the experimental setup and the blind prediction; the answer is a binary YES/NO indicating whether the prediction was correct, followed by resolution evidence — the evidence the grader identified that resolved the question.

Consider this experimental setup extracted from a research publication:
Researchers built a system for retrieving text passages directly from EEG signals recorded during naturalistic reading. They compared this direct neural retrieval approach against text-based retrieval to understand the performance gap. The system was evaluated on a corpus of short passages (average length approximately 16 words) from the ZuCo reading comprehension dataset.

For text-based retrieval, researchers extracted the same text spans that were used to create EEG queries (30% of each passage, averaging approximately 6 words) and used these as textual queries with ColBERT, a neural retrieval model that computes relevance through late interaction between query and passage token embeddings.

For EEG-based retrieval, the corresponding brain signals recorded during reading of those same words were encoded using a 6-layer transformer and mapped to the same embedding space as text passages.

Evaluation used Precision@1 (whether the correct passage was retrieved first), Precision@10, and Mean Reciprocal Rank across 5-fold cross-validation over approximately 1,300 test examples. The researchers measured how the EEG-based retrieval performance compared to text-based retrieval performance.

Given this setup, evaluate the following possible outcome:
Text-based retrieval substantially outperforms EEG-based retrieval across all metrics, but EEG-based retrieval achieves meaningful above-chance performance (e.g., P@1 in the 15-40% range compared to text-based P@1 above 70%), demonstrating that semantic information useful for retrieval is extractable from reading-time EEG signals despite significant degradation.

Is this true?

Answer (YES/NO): NO